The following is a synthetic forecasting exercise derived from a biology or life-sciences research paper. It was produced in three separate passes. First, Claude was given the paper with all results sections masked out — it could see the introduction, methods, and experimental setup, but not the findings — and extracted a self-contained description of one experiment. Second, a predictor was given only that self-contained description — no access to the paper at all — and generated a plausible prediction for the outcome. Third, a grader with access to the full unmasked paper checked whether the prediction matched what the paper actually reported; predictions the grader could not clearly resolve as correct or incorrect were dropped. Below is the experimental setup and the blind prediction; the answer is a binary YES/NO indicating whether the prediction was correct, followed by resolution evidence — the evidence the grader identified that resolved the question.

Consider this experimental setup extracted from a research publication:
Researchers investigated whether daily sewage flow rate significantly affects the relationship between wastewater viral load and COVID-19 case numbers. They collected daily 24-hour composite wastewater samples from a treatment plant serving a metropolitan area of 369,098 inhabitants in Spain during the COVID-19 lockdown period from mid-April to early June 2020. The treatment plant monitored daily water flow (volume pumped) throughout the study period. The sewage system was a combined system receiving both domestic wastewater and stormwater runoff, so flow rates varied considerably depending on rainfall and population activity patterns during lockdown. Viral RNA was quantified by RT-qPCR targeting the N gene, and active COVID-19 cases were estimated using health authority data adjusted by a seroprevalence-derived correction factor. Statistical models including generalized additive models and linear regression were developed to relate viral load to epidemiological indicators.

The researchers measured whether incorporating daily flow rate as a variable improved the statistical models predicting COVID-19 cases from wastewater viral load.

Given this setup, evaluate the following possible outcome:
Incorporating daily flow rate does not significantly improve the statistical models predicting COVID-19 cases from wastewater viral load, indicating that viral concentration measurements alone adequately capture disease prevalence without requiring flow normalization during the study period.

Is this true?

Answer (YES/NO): YES